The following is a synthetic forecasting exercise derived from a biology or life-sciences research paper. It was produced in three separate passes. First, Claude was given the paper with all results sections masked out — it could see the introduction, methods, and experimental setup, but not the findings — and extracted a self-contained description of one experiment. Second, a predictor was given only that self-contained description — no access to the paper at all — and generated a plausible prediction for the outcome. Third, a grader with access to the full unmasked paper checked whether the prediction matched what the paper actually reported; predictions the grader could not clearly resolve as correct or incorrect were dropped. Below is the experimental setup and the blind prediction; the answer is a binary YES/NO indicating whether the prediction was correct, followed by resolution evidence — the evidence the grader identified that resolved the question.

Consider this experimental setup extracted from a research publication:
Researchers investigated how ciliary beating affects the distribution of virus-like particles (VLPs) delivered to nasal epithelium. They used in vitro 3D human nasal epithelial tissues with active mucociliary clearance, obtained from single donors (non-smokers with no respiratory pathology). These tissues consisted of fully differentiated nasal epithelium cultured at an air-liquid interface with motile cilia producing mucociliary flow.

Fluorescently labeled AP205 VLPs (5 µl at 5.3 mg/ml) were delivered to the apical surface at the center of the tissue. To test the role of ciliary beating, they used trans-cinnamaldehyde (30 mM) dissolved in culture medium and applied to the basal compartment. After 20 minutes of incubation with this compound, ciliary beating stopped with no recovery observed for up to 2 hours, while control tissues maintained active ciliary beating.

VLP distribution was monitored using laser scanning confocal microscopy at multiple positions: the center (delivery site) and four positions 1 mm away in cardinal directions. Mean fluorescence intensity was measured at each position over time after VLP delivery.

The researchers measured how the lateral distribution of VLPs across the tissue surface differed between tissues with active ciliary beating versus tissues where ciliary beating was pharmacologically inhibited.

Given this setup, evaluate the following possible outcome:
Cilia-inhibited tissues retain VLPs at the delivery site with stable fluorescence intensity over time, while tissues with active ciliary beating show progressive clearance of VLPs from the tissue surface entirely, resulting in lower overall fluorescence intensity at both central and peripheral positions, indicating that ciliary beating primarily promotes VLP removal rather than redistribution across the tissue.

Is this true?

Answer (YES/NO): NO